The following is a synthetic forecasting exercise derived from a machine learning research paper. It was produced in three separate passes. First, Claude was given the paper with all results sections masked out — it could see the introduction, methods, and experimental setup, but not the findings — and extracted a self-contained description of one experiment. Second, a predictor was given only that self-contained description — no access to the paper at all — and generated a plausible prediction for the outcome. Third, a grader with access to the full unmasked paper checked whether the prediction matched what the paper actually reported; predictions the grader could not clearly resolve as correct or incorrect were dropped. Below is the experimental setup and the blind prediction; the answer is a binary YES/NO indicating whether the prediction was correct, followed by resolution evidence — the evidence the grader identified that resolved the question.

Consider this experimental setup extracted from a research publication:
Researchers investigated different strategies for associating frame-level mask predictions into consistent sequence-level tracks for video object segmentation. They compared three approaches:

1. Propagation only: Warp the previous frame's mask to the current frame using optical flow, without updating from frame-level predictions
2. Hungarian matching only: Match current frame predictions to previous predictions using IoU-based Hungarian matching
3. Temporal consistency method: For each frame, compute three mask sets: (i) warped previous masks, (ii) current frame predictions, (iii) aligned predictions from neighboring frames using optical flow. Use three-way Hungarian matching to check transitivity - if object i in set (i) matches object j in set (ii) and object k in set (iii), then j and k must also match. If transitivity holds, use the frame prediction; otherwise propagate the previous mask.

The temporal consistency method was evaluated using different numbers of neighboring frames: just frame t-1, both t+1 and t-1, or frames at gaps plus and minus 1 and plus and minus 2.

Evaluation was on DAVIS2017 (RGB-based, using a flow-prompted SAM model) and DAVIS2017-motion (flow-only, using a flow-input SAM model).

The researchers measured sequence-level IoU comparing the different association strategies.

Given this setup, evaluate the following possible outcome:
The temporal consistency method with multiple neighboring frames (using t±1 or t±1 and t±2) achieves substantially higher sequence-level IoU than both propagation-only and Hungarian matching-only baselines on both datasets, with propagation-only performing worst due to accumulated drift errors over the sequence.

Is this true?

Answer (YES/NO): NO